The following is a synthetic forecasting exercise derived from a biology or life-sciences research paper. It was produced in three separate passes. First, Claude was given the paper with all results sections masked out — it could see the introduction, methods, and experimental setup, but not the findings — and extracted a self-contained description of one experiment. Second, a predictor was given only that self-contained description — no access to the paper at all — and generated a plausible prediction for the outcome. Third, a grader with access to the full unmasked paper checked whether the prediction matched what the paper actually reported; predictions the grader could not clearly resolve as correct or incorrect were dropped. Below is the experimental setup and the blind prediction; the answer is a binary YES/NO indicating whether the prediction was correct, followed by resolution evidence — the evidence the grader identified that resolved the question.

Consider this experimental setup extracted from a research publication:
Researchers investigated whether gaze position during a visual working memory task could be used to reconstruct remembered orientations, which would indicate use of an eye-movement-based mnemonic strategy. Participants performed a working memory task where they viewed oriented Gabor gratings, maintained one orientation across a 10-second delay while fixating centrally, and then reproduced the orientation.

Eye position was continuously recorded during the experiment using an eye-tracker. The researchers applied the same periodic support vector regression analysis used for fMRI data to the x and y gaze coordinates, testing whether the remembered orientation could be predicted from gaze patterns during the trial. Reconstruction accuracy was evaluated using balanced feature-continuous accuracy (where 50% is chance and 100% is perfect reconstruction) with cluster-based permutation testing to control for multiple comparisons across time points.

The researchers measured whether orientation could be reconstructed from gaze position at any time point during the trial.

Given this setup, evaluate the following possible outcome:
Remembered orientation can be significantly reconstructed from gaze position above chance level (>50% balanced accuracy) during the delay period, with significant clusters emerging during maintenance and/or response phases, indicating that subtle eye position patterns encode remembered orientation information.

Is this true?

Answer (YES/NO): NO